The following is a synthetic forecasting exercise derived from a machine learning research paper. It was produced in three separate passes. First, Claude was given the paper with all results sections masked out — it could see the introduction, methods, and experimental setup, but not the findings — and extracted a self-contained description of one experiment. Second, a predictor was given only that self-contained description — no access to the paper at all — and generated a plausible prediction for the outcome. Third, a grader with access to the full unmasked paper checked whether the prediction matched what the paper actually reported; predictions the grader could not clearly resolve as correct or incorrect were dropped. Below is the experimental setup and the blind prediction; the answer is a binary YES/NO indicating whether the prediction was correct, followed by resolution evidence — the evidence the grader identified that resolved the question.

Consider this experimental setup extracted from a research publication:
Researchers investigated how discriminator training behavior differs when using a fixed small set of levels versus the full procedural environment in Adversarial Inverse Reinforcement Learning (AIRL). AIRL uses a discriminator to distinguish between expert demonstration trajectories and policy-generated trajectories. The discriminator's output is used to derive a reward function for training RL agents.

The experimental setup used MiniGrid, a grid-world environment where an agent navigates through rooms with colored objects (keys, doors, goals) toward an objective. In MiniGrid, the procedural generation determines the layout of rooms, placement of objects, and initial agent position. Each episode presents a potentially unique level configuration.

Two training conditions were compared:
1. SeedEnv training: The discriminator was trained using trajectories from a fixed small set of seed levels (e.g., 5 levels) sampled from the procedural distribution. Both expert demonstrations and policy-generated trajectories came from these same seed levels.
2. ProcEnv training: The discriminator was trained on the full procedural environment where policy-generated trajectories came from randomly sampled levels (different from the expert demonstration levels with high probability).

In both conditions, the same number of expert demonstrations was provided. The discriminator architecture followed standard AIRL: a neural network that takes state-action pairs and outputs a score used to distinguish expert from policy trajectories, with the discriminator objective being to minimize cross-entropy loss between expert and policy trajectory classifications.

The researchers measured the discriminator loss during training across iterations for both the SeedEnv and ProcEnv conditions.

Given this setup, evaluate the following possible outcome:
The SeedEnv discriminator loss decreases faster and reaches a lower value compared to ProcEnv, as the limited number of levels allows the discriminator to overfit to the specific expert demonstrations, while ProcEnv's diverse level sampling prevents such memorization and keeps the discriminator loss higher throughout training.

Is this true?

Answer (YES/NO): NO